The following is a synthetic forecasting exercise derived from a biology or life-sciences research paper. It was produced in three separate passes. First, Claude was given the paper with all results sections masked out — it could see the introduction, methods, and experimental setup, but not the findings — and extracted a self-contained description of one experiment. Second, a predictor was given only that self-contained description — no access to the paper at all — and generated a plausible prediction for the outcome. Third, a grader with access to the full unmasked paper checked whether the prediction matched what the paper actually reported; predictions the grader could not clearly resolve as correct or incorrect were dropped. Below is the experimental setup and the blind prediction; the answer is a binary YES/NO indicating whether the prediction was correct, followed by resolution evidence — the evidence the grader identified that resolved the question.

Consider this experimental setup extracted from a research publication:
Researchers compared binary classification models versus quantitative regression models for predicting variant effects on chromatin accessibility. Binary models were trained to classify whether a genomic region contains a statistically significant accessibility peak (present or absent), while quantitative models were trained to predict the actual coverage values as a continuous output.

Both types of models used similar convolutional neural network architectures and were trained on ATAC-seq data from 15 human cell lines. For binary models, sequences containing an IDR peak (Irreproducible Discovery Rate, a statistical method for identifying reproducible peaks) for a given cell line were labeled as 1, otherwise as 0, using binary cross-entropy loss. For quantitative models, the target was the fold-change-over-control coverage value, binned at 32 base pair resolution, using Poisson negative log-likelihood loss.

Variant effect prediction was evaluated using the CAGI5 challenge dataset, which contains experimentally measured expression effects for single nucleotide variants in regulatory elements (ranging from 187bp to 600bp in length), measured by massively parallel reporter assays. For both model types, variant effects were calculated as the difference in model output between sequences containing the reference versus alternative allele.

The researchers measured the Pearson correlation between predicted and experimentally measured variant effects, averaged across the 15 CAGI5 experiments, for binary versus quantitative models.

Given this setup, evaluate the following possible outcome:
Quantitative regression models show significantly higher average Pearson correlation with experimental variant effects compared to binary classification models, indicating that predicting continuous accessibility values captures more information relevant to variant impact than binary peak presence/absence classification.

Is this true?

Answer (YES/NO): YES